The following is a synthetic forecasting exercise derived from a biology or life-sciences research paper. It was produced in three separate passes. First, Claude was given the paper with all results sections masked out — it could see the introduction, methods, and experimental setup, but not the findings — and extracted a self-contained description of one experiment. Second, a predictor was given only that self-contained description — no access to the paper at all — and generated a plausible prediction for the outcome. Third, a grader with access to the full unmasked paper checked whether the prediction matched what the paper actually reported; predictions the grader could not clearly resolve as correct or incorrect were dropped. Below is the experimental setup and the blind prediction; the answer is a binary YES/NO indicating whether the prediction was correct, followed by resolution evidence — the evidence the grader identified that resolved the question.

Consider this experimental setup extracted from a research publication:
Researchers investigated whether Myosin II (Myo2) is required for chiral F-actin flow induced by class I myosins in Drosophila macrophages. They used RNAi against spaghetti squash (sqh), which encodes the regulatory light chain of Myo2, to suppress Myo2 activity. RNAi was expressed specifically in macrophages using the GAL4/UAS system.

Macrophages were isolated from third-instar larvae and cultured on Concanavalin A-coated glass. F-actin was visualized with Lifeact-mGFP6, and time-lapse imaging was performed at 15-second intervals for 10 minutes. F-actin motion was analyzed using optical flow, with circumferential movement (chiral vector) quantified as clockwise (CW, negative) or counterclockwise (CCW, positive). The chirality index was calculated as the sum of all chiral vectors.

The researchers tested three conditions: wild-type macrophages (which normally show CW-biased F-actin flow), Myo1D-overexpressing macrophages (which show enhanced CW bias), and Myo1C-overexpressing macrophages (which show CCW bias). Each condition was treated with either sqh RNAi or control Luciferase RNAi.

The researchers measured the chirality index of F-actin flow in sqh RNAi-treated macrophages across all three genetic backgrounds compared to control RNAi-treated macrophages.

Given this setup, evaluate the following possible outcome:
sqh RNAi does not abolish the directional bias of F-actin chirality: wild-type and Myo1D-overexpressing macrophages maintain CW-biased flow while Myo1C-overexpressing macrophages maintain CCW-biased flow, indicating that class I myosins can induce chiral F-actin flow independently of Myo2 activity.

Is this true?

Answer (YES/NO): NO